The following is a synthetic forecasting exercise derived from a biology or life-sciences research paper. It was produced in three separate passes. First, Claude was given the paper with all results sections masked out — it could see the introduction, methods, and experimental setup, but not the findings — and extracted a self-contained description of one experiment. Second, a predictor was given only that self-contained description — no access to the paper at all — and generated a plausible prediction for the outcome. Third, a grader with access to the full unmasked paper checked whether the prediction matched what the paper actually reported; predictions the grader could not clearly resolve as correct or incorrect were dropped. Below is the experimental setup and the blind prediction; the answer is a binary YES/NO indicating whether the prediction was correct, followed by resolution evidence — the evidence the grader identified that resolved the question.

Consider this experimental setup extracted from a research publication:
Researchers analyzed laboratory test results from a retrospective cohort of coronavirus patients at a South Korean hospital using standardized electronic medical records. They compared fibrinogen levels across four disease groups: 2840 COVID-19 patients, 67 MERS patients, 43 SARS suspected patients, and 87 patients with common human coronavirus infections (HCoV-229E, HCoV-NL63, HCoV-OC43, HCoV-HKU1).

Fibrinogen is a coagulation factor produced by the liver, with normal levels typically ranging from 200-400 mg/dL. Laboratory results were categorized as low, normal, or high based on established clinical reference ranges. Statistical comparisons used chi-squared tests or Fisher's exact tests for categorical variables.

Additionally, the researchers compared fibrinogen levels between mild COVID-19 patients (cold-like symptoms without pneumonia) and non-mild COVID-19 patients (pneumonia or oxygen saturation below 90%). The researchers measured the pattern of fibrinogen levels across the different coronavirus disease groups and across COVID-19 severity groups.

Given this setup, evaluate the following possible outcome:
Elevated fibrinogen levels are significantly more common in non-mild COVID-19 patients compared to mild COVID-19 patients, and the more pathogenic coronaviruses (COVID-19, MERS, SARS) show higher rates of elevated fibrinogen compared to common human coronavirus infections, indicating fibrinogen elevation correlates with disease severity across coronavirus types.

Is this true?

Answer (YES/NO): NO